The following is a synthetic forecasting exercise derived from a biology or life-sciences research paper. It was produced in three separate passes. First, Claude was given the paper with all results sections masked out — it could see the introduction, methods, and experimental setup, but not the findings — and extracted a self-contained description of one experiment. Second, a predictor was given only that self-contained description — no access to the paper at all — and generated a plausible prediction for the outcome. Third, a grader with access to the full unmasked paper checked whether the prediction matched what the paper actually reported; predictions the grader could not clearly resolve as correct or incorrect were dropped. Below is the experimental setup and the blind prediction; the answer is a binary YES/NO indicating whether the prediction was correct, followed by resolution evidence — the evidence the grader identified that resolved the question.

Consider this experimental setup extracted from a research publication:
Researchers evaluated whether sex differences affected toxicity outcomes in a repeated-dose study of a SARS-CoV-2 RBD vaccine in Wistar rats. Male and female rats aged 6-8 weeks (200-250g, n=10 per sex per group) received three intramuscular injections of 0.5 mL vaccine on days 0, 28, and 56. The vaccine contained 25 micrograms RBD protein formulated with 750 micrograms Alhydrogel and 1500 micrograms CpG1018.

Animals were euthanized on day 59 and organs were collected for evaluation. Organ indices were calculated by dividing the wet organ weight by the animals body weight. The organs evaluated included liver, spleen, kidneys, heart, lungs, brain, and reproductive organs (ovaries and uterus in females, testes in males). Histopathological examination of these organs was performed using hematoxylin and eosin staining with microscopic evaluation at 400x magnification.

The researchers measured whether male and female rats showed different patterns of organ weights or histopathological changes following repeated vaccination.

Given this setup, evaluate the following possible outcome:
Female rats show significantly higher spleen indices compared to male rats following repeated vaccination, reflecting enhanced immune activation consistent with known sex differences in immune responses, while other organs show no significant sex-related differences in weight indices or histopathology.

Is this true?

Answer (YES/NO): NO